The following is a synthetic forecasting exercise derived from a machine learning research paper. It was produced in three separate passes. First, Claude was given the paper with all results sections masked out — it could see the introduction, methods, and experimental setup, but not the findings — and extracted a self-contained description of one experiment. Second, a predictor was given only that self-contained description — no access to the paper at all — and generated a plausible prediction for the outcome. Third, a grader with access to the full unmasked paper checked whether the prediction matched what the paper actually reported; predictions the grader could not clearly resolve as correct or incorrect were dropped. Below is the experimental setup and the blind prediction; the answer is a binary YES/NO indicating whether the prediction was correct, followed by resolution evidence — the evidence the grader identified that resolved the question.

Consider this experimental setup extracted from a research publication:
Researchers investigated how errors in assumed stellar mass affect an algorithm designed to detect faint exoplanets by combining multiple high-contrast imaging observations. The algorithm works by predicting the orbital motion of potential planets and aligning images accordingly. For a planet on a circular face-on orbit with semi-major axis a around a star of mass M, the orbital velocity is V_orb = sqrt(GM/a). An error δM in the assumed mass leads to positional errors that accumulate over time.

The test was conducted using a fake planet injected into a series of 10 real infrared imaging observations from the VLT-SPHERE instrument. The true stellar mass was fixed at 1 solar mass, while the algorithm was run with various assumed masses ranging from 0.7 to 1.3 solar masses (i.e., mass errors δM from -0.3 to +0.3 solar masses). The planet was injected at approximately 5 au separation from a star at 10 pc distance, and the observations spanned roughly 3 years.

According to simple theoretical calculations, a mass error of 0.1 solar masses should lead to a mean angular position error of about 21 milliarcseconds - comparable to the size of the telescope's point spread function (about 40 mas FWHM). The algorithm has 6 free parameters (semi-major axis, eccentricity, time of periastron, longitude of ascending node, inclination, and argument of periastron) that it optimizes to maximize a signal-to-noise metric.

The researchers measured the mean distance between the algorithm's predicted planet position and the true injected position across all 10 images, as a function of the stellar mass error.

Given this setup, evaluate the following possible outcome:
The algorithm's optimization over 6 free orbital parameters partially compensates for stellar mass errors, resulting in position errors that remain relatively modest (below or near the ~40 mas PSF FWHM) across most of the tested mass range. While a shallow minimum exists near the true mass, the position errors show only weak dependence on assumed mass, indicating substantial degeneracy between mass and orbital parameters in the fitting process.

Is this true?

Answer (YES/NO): YES